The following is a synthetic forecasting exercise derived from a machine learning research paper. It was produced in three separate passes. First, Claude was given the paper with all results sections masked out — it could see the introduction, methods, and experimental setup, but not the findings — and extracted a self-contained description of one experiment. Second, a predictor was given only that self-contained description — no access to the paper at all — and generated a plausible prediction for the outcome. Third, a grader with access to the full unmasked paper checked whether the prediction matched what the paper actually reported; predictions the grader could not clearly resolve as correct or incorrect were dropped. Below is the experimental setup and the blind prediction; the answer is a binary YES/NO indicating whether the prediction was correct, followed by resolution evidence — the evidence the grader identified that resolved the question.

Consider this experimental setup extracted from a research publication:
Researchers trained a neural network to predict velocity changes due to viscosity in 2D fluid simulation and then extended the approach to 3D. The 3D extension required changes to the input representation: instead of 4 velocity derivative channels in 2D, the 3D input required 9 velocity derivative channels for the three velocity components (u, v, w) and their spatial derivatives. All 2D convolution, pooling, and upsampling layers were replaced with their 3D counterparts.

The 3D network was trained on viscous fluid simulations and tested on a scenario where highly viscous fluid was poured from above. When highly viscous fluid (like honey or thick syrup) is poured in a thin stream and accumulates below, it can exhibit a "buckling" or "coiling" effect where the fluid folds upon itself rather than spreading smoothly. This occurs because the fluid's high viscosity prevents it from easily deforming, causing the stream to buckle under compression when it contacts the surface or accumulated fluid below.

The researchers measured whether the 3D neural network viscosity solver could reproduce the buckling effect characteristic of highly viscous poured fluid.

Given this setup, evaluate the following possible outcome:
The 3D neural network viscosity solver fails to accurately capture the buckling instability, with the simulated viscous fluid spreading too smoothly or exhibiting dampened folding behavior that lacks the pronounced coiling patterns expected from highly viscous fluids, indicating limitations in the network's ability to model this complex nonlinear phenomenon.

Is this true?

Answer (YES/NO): NO